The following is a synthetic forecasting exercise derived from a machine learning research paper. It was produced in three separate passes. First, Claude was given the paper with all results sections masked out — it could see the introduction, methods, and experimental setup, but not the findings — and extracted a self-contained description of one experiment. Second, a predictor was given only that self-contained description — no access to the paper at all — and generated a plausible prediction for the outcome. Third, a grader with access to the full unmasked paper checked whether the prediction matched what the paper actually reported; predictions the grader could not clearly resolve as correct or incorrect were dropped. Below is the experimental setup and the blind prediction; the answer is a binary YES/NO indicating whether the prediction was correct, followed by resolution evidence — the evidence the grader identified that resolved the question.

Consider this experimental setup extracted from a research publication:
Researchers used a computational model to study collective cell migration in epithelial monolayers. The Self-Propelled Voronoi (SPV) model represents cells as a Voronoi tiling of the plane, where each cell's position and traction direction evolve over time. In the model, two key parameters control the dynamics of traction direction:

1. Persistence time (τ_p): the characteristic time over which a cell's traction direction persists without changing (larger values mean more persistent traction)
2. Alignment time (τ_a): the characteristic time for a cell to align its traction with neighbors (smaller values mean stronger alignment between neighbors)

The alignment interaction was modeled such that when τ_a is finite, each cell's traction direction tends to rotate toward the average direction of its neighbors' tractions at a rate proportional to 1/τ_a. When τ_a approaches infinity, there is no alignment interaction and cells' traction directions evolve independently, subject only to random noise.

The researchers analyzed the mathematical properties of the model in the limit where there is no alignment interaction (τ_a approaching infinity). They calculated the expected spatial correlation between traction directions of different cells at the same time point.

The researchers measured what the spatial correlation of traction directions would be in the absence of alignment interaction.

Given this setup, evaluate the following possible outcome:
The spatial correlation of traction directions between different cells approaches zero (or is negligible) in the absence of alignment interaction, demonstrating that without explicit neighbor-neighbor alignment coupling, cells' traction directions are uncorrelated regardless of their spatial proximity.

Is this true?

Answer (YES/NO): YES